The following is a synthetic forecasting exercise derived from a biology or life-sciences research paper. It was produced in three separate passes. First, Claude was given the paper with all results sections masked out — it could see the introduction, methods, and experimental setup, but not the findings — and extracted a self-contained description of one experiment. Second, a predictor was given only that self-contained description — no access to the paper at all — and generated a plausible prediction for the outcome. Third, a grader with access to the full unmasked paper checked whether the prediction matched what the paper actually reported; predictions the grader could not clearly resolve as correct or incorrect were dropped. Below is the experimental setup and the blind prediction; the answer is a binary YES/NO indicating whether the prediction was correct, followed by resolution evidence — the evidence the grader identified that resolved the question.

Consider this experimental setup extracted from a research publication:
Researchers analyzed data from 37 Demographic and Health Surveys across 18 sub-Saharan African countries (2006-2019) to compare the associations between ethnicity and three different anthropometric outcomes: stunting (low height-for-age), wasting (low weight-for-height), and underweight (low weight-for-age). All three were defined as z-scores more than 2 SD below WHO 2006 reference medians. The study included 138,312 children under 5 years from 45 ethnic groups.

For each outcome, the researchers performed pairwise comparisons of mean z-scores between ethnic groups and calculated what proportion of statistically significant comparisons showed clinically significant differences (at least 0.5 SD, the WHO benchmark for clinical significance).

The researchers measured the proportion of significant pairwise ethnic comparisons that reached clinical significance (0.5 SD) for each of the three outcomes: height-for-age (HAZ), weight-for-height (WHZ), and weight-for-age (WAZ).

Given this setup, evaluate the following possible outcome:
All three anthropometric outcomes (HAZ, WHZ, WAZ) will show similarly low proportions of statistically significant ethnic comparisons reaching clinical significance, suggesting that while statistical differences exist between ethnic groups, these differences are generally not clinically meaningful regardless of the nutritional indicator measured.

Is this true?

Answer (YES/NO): NO